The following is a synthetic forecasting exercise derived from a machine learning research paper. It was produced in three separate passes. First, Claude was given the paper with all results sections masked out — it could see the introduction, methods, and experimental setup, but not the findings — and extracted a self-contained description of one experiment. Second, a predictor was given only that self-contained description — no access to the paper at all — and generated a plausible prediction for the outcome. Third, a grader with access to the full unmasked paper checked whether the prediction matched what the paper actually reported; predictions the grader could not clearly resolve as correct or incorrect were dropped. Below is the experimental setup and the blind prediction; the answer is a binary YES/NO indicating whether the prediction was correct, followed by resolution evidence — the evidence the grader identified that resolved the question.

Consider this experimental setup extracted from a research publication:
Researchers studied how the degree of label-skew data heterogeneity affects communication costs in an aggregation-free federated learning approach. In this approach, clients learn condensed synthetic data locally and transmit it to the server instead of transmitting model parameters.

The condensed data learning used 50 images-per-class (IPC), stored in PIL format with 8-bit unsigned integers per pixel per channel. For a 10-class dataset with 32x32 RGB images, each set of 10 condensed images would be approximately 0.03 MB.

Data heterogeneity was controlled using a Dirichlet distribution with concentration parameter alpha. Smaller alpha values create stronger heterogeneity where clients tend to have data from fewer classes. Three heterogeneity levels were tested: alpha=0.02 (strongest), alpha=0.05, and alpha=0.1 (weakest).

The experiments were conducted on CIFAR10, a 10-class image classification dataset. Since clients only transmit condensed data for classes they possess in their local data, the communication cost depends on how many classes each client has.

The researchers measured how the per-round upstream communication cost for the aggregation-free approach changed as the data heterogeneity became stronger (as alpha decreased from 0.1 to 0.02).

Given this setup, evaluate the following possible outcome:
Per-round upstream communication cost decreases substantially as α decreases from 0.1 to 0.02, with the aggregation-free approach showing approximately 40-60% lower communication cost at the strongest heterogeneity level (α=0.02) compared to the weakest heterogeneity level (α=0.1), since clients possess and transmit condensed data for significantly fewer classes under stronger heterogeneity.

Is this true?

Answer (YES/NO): YES